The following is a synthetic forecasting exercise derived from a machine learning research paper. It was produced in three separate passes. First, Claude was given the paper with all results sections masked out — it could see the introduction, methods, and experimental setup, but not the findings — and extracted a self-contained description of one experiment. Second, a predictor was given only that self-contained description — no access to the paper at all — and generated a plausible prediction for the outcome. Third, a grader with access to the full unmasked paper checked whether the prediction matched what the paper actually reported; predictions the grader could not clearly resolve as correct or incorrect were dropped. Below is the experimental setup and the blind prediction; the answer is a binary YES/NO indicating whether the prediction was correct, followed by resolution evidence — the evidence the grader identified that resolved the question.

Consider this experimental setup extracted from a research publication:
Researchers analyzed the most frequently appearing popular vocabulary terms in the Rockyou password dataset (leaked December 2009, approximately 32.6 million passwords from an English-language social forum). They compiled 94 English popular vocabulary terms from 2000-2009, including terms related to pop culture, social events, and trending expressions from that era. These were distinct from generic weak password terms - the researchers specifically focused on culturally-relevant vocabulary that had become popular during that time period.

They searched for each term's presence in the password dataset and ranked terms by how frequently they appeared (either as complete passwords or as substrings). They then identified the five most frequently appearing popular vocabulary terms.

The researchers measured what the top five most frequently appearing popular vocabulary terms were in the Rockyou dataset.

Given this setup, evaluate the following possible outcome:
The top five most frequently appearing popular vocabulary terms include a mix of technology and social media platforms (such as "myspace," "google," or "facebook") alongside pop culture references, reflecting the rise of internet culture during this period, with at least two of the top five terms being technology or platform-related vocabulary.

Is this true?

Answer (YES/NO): NO